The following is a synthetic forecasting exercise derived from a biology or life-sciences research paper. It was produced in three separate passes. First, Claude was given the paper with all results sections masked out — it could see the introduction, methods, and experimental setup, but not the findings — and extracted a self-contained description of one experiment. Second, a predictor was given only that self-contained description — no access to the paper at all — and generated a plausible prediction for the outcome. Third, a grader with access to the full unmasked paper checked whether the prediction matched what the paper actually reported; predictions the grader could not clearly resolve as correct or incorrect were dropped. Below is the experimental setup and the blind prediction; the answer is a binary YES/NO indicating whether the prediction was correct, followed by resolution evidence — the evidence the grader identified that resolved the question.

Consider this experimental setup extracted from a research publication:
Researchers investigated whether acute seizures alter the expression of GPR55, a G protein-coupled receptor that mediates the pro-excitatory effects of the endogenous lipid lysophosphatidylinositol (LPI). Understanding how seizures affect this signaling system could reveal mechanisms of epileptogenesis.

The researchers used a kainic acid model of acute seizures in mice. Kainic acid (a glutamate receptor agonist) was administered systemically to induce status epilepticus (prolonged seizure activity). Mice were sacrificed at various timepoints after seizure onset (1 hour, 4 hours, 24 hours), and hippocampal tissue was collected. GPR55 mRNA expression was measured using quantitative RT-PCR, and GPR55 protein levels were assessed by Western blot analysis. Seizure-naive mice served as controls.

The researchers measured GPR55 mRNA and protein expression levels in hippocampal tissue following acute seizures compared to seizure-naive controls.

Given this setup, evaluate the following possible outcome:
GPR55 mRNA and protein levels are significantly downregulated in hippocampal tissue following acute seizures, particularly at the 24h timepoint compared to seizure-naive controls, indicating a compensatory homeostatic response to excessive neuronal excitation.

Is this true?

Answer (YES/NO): NO